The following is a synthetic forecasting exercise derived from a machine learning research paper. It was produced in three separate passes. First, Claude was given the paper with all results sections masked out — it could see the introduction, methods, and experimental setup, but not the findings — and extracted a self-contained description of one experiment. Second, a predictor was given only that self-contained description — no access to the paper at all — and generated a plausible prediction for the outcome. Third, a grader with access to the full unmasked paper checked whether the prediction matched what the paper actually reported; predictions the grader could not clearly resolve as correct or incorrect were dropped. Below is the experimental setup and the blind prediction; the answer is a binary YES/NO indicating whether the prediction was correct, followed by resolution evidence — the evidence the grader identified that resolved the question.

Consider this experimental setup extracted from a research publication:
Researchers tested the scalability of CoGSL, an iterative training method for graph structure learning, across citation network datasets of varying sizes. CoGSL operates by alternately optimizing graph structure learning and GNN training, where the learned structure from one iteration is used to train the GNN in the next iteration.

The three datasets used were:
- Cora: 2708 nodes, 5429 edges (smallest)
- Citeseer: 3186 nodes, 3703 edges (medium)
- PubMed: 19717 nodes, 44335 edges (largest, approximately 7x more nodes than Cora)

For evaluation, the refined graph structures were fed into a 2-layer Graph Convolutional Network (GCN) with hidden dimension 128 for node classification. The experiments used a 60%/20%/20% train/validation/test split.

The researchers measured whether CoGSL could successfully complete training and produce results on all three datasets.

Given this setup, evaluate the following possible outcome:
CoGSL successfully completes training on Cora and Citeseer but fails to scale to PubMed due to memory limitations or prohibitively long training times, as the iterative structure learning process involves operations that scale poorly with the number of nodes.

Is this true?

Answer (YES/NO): YES